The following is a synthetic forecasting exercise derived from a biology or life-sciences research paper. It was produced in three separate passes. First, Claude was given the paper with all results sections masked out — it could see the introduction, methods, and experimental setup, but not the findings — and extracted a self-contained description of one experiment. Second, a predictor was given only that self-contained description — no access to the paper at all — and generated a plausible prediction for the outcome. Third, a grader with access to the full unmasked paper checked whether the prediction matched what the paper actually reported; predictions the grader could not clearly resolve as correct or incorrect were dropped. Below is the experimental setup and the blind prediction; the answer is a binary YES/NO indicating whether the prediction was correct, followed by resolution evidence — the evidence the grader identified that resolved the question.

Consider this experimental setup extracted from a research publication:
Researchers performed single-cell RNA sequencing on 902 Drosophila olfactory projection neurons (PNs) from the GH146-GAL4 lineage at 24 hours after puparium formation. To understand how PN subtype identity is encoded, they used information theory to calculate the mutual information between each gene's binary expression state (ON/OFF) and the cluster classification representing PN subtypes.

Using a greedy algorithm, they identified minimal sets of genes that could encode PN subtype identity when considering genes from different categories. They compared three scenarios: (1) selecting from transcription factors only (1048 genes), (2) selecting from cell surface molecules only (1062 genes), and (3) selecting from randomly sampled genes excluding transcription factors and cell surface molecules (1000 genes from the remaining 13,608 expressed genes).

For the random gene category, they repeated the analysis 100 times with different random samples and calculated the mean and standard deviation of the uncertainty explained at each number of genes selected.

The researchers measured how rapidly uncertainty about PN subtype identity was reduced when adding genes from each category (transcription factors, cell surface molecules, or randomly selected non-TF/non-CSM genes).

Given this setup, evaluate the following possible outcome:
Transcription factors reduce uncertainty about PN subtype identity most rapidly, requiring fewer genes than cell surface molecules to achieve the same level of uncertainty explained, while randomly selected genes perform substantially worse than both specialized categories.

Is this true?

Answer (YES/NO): NO